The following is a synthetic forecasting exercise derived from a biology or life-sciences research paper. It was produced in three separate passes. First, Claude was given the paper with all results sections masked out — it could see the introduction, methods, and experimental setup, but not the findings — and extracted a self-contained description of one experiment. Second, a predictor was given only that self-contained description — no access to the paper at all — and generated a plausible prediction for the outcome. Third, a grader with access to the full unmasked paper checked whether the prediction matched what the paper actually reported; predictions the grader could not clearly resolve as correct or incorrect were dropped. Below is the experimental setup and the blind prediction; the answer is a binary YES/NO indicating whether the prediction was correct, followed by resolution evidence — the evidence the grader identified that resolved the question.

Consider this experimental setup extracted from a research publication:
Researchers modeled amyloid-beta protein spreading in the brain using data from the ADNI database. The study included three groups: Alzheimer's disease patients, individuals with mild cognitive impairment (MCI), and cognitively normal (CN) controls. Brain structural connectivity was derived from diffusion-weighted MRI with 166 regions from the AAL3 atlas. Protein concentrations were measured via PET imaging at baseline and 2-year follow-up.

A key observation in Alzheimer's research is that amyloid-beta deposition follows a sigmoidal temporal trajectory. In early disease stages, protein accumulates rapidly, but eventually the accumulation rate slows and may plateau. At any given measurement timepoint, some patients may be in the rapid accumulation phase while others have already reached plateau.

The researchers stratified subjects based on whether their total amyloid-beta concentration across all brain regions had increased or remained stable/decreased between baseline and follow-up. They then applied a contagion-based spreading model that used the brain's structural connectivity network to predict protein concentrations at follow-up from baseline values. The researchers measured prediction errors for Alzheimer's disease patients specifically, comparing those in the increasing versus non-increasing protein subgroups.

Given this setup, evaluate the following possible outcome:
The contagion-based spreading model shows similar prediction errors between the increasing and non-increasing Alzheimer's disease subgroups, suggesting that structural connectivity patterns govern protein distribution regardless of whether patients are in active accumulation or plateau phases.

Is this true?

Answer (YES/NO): NO